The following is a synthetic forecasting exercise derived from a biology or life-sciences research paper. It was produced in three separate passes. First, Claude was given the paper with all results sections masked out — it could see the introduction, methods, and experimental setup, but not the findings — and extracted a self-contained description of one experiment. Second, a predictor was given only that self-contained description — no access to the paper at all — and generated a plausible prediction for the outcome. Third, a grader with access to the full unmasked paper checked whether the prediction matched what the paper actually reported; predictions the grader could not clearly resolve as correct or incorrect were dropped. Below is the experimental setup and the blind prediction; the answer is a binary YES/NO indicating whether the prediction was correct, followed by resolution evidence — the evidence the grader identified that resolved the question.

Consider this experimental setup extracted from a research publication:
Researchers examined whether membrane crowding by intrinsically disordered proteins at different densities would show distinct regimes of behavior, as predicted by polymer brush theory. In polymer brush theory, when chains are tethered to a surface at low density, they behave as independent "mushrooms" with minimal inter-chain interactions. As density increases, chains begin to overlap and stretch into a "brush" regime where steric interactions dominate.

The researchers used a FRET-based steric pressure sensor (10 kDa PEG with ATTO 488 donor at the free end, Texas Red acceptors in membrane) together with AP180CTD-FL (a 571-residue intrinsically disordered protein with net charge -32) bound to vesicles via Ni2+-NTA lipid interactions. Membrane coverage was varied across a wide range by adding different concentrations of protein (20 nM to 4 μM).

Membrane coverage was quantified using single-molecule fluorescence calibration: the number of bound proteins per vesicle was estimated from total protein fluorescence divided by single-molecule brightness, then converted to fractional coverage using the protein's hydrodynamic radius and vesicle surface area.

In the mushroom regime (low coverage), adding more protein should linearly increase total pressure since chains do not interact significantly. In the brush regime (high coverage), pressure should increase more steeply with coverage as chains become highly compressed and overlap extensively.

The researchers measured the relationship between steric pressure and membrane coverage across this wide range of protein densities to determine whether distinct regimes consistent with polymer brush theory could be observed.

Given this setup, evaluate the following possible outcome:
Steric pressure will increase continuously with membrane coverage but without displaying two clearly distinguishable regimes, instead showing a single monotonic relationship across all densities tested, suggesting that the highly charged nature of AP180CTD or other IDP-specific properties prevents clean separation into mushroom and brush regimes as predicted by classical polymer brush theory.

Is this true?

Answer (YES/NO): YES